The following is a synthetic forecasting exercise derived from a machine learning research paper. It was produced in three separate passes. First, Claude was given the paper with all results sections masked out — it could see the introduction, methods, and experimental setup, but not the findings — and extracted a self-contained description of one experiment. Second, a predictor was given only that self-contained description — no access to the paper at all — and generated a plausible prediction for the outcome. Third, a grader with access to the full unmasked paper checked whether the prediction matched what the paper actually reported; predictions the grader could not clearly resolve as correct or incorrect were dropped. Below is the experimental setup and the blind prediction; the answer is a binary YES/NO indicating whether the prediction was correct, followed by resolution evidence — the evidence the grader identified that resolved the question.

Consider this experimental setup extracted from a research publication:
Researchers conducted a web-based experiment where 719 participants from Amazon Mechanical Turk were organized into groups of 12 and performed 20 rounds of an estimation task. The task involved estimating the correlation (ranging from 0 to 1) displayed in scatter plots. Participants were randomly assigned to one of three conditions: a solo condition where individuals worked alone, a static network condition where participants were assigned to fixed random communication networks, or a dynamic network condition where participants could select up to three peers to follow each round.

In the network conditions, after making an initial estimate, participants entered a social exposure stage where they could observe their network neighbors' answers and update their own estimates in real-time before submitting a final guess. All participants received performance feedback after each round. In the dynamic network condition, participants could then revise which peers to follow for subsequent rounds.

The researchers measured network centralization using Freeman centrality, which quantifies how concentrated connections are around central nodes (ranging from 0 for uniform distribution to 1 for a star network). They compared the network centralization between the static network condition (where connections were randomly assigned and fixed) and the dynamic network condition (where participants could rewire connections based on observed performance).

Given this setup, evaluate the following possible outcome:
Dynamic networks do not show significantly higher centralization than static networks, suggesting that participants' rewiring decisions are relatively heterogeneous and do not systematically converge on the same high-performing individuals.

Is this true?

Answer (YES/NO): NO